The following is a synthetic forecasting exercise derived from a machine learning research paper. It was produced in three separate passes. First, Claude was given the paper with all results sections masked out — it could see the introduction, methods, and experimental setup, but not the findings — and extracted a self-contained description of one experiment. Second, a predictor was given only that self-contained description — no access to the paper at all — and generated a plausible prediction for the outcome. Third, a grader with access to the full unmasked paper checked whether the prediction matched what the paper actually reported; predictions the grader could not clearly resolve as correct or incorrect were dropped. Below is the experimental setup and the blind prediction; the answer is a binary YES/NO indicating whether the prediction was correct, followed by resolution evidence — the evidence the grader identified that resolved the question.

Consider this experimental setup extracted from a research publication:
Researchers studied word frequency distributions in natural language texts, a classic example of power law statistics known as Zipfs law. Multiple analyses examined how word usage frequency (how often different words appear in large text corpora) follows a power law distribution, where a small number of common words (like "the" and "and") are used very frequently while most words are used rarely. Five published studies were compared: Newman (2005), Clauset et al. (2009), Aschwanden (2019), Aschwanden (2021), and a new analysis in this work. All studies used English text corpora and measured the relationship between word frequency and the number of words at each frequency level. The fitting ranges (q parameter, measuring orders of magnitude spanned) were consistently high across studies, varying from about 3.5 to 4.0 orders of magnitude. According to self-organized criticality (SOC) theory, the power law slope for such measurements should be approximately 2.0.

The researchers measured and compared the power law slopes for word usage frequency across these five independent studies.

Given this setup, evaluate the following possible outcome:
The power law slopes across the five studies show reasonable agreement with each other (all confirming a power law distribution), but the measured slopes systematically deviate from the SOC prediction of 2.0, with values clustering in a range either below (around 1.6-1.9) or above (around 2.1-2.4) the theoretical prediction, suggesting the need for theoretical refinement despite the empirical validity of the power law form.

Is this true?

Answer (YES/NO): NO